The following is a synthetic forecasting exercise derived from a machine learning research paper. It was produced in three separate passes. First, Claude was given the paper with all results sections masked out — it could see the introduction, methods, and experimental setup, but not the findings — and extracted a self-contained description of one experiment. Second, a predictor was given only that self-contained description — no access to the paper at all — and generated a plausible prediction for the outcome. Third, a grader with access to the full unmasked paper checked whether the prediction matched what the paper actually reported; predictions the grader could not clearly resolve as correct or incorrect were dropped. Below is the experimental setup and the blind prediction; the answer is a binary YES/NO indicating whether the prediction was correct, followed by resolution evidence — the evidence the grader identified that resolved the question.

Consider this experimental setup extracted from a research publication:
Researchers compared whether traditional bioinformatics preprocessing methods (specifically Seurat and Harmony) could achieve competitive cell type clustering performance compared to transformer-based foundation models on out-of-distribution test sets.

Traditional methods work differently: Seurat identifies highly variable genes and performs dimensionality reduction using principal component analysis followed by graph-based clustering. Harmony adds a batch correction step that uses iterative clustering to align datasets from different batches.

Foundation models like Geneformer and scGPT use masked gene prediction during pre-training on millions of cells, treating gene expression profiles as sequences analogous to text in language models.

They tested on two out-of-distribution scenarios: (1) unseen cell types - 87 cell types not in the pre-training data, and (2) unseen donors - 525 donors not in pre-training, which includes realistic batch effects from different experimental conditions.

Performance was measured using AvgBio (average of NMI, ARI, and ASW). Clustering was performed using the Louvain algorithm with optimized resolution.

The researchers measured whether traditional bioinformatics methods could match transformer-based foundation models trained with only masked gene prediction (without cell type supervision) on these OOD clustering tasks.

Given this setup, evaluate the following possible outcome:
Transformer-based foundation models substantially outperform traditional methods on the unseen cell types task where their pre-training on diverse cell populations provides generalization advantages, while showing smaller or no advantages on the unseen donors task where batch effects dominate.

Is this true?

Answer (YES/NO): NO